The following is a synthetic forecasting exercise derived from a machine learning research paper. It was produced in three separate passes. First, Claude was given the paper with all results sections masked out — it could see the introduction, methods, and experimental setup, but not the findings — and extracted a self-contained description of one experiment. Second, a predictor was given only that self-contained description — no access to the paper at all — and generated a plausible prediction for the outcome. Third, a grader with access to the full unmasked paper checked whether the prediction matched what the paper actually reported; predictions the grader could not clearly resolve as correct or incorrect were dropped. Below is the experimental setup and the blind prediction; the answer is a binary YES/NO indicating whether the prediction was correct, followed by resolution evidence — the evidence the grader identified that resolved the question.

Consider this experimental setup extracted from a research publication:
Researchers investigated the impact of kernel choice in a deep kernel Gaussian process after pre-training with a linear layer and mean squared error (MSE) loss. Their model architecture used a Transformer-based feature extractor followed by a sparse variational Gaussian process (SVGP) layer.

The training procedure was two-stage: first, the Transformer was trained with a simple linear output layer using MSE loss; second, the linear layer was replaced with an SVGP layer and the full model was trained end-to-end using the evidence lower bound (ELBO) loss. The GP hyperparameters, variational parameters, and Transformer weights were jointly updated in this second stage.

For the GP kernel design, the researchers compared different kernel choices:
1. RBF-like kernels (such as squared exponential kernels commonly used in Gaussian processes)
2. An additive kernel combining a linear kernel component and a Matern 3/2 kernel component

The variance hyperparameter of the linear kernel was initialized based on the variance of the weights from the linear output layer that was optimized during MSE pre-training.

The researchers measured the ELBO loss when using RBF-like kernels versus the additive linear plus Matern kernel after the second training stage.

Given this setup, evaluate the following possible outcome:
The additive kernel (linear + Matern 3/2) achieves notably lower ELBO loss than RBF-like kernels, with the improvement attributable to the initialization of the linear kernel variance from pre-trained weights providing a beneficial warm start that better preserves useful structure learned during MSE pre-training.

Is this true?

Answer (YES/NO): NO